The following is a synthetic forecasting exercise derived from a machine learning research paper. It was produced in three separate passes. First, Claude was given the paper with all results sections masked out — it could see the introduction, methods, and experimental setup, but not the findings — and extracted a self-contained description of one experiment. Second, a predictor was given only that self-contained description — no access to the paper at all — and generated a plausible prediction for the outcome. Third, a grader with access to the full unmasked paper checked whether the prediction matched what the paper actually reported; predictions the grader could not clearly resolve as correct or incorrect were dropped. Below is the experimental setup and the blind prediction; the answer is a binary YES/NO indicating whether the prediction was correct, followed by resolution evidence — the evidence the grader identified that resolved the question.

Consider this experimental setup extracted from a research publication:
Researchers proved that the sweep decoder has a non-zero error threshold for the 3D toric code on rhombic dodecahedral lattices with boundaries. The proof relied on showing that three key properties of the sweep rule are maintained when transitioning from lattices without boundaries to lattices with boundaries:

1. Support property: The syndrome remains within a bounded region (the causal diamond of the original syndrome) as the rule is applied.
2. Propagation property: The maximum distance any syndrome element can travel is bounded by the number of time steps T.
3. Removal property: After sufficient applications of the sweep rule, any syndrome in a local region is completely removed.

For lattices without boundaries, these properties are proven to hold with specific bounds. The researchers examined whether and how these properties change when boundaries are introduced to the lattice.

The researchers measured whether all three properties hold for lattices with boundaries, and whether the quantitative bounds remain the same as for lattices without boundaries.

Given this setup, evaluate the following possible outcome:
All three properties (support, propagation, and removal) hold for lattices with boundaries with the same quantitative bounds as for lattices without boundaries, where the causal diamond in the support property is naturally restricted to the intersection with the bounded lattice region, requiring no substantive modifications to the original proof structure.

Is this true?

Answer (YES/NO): NO